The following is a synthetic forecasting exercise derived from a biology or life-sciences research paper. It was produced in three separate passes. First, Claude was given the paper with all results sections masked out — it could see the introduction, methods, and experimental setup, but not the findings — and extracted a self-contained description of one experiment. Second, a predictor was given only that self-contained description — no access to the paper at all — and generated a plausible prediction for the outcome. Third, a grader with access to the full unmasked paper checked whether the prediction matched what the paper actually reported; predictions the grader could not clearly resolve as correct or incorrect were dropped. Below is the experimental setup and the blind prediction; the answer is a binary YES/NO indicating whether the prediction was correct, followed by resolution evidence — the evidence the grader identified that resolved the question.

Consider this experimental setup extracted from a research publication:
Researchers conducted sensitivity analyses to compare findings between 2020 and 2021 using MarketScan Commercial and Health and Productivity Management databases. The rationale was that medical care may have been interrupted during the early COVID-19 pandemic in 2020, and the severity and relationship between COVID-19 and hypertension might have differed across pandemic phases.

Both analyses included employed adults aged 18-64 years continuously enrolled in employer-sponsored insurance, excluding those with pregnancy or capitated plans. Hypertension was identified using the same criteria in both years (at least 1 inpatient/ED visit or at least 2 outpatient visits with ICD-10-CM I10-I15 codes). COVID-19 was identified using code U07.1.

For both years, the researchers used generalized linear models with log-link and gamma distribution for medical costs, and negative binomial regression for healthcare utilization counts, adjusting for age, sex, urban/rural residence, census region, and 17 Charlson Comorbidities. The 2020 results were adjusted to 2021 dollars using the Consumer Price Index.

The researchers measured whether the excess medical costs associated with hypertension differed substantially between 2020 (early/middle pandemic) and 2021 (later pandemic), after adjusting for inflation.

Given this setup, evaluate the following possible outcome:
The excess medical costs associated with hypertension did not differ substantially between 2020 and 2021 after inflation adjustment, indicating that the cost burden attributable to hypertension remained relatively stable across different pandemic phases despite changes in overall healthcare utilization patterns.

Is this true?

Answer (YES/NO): YES